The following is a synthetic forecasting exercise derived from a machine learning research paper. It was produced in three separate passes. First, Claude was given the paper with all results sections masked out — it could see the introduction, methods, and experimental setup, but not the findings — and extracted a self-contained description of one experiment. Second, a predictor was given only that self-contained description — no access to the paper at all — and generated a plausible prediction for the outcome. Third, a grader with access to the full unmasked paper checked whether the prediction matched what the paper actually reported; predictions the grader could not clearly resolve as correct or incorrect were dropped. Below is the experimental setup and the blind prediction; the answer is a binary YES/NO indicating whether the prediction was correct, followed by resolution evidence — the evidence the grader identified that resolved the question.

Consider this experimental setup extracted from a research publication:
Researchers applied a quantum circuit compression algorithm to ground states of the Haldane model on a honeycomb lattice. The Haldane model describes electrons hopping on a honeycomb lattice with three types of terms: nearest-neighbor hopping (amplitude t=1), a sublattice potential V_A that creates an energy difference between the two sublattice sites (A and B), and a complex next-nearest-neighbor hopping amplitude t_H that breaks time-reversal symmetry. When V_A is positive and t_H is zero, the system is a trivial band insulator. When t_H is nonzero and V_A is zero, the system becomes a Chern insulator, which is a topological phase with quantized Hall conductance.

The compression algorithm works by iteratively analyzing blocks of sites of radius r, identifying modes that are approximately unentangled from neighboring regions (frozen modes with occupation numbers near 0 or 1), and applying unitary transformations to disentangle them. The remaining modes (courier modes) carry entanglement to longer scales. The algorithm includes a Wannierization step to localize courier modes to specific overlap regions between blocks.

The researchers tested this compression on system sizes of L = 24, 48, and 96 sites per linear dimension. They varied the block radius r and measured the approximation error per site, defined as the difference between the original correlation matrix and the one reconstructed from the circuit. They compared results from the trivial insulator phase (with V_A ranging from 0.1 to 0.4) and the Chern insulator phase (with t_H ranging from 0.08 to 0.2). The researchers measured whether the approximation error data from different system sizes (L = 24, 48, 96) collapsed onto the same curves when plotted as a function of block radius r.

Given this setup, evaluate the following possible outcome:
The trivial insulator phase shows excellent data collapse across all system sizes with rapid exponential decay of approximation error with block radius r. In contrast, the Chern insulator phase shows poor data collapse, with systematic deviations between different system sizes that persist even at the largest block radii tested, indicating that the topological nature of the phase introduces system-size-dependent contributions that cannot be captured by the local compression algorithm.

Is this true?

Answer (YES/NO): NO